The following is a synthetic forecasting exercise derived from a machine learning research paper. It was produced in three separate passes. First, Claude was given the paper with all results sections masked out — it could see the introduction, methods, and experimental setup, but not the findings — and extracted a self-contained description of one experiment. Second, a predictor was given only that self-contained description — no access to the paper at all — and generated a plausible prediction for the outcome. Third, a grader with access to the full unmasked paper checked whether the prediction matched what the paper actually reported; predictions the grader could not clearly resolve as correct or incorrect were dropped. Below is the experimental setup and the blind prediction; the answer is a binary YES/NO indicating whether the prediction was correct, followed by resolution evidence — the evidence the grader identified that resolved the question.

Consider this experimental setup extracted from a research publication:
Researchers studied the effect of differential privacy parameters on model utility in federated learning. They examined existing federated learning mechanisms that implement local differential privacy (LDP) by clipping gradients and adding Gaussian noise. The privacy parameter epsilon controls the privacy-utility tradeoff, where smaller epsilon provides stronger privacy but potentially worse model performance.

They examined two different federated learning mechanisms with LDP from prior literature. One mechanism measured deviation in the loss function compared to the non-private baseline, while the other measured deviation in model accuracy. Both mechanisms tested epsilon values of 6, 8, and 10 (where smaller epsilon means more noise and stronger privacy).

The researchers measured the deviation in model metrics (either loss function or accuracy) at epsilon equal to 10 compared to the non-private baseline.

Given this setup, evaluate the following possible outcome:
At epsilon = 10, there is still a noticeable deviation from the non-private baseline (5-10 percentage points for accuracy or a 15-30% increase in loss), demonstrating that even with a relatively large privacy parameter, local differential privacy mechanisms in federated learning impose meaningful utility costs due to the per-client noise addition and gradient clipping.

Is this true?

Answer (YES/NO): NO